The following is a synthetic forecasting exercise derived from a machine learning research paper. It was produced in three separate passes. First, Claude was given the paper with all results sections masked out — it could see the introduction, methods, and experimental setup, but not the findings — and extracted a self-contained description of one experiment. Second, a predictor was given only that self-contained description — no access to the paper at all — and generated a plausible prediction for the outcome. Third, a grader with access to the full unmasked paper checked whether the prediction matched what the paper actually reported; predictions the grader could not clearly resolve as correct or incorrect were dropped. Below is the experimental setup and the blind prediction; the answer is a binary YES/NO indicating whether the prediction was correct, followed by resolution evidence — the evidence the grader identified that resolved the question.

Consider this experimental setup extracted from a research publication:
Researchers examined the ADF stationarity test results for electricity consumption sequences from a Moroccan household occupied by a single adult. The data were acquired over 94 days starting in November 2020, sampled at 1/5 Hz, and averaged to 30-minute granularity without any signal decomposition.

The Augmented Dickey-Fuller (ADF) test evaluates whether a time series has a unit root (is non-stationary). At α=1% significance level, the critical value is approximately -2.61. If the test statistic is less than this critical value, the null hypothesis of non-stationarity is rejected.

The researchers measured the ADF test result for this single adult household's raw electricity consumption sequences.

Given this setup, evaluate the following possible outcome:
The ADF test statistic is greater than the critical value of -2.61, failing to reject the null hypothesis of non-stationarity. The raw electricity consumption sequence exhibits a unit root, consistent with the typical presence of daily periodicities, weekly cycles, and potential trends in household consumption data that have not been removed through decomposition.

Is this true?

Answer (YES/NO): NO